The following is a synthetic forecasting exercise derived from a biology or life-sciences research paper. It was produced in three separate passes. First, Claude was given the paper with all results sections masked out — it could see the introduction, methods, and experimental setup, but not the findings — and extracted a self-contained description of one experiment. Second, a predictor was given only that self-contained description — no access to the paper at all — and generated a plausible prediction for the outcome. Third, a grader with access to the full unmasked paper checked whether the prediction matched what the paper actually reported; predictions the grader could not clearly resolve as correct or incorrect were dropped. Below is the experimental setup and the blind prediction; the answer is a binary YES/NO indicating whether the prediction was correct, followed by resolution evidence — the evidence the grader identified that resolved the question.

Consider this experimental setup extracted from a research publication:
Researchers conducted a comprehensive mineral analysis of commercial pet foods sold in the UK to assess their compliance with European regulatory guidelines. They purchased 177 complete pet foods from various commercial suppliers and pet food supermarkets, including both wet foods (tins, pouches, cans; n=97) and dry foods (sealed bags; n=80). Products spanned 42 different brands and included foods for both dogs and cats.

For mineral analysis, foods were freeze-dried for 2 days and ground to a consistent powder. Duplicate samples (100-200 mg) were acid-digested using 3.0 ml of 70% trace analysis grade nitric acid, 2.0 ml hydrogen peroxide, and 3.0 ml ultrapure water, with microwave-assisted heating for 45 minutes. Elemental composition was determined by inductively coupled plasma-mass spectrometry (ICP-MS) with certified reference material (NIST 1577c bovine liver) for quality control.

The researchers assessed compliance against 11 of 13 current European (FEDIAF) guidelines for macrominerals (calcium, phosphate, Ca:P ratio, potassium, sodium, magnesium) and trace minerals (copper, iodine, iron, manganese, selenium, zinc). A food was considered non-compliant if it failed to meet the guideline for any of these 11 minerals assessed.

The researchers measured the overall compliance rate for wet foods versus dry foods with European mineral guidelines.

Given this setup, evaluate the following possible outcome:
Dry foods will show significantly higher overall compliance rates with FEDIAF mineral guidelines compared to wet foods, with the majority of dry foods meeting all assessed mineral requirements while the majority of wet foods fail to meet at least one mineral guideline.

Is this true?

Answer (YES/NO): NO